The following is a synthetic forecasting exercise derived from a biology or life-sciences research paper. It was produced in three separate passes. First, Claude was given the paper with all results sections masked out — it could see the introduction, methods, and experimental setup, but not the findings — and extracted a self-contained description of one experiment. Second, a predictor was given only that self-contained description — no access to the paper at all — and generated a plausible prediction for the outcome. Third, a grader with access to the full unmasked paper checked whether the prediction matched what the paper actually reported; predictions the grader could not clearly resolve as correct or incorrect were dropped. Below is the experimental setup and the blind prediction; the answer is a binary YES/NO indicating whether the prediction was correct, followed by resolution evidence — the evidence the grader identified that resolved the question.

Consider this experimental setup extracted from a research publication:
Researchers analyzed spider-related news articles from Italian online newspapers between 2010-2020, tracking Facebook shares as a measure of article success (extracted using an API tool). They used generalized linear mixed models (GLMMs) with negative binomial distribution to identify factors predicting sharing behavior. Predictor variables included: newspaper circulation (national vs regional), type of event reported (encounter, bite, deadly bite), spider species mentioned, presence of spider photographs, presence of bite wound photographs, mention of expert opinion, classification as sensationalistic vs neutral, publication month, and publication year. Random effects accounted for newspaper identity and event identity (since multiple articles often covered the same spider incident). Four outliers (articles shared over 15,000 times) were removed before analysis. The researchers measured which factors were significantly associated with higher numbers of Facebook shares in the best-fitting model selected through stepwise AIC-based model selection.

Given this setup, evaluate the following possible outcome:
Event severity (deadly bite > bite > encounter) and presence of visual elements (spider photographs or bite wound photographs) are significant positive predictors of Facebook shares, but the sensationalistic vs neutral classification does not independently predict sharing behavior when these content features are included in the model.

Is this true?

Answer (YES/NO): NO